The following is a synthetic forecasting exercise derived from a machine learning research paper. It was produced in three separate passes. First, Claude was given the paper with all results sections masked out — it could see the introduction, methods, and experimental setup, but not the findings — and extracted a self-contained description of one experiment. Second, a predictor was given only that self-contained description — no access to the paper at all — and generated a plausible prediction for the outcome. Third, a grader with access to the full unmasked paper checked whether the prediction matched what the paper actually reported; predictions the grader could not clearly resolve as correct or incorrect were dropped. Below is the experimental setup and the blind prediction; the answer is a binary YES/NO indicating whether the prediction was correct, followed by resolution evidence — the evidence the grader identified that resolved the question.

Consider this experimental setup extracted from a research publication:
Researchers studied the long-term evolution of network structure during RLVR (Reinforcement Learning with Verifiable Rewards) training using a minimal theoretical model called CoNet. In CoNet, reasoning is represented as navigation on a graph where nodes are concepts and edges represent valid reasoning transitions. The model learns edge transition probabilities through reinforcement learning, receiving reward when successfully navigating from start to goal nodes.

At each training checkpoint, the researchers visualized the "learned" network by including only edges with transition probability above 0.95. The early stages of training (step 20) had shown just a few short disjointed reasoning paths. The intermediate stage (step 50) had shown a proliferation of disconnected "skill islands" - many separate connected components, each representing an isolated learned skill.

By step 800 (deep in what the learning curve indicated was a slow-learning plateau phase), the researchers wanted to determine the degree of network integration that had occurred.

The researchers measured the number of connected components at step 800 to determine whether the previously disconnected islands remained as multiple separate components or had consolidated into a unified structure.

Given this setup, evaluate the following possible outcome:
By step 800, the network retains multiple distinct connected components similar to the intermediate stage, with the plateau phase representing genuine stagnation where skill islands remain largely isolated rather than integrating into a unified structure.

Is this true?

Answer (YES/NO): NO